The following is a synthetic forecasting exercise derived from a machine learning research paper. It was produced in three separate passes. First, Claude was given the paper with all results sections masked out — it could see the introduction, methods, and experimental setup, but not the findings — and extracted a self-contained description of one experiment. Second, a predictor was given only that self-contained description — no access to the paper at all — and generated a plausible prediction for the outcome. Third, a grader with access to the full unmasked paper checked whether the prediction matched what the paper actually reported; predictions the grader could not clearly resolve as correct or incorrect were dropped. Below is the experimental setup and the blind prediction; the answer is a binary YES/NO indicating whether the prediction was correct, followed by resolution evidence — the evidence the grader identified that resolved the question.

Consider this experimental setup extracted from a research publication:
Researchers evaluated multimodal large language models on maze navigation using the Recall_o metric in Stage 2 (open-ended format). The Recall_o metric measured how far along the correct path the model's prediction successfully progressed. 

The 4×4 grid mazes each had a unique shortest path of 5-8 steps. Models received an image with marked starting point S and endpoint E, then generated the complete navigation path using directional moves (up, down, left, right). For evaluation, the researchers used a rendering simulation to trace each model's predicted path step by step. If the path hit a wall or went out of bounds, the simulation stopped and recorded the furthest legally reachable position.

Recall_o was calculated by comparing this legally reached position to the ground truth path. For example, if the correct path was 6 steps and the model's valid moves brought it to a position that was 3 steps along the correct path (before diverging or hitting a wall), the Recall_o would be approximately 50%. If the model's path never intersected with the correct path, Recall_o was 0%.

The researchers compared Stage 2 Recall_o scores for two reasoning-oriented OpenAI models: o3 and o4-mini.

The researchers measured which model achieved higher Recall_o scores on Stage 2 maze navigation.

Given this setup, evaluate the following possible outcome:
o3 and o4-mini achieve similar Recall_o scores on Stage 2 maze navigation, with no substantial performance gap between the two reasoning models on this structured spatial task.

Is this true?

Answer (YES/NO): NO